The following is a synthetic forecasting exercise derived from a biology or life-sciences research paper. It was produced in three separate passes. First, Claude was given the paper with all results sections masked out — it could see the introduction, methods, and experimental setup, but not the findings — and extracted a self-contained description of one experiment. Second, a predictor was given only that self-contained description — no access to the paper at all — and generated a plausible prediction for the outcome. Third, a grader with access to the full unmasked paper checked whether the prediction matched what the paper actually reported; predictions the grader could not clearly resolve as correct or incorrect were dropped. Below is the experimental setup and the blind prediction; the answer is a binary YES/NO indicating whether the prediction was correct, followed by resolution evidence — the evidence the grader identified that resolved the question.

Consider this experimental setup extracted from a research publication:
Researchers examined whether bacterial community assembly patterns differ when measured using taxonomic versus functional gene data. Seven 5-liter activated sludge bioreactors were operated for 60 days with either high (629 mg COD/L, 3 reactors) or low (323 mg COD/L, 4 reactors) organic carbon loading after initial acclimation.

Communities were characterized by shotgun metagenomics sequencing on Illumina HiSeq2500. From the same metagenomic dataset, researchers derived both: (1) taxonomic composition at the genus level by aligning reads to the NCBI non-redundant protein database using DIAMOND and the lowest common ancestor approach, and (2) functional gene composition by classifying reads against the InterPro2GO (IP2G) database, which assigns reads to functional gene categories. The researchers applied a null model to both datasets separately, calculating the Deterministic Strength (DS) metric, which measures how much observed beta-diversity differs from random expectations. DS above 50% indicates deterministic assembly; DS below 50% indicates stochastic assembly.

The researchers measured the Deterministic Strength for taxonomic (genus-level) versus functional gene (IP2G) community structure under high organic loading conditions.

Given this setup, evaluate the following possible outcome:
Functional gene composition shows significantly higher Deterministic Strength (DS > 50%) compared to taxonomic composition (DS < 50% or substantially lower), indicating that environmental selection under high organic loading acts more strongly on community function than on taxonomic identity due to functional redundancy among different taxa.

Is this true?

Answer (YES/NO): NO